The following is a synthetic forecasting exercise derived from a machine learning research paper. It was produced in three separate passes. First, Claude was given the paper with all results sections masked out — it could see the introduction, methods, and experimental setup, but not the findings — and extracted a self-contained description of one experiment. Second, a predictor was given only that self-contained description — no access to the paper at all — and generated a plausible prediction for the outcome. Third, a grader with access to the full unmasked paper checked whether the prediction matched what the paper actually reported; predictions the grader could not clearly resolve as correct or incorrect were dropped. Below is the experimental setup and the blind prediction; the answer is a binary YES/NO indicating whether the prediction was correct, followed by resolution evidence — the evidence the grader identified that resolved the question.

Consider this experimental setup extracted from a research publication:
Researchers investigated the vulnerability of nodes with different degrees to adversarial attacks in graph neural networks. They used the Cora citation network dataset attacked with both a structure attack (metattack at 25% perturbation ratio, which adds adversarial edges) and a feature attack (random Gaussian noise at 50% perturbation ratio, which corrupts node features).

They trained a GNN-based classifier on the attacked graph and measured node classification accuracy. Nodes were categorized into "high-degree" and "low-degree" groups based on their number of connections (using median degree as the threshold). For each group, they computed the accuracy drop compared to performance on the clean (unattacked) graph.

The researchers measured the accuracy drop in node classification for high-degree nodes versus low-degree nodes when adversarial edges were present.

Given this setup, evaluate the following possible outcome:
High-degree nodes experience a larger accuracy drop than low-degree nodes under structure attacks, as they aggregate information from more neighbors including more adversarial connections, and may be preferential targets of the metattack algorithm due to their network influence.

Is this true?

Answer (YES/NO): NO